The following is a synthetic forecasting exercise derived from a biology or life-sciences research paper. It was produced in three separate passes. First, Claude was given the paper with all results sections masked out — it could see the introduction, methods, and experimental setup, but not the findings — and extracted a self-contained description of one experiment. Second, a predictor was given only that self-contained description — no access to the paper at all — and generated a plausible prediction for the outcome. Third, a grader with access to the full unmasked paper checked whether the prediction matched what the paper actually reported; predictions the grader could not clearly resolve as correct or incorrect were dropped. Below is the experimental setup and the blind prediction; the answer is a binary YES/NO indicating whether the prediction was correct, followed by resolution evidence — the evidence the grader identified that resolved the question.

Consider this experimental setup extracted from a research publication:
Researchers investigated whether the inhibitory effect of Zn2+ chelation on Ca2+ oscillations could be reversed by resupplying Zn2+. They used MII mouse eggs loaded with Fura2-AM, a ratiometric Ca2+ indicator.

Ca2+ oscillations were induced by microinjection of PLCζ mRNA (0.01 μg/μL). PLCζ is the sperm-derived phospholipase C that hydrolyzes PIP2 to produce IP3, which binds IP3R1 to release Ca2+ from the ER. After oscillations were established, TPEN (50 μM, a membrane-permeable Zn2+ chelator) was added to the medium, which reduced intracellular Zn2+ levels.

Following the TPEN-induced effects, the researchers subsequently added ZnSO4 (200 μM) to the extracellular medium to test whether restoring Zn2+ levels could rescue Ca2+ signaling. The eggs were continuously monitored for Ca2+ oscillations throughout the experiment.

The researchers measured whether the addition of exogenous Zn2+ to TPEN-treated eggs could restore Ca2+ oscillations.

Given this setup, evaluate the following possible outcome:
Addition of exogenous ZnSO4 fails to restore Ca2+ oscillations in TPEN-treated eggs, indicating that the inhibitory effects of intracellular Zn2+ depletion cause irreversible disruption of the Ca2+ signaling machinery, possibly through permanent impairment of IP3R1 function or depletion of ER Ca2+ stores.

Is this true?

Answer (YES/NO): NO